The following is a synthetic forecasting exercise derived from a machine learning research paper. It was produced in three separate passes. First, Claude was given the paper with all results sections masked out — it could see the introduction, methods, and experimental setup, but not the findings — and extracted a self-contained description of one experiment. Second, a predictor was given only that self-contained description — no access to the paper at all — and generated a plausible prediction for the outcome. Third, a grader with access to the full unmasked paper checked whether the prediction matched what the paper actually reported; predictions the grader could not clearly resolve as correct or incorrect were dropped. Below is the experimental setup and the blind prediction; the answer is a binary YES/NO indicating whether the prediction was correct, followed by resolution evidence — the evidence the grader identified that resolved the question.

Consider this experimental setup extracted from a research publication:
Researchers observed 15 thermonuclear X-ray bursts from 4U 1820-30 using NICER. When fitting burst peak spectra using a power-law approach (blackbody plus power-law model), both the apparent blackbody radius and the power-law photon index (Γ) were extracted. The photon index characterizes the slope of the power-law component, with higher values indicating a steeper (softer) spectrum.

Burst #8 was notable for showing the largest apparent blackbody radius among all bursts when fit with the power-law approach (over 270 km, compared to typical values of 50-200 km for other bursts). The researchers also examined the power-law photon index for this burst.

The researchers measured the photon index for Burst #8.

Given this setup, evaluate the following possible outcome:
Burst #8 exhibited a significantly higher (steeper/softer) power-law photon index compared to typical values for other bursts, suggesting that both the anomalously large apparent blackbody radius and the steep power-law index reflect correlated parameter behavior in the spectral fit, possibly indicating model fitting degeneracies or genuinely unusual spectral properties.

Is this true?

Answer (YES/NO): YES